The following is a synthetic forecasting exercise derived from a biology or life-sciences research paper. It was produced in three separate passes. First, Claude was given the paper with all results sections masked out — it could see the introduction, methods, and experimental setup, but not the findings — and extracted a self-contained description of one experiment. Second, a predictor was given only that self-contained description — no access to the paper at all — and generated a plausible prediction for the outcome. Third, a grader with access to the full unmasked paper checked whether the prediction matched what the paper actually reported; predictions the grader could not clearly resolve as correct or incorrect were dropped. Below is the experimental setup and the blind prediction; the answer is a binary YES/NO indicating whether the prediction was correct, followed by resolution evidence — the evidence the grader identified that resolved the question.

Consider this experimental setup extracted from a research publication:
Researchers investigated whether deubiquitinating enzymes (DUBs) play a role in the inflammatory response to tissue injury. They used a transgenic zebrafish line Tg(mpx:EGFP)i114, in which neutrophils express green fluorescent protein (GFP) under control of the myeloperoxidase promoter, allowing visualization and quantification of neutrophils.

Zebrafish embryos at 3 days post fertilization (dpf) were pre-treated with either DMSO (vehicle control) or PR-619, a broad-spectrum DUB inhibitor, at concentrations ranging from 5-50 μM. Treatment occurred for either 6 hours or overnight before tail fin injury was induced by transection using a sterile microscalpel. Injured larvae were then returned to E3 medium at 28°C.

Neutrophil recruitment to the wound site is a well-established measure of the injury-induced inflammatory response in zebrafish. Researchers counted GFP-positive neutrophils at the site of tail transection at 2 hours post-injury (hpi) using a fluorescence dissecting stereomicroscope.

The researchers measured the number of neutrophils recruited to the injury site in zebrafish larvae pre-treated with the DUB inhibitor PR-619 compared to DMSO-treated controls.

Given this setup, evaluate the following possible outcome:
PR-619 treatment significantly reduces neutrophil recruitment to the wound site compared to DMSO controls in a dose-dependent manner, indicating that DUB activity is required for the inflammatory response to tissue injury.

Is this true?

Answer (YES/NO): NO